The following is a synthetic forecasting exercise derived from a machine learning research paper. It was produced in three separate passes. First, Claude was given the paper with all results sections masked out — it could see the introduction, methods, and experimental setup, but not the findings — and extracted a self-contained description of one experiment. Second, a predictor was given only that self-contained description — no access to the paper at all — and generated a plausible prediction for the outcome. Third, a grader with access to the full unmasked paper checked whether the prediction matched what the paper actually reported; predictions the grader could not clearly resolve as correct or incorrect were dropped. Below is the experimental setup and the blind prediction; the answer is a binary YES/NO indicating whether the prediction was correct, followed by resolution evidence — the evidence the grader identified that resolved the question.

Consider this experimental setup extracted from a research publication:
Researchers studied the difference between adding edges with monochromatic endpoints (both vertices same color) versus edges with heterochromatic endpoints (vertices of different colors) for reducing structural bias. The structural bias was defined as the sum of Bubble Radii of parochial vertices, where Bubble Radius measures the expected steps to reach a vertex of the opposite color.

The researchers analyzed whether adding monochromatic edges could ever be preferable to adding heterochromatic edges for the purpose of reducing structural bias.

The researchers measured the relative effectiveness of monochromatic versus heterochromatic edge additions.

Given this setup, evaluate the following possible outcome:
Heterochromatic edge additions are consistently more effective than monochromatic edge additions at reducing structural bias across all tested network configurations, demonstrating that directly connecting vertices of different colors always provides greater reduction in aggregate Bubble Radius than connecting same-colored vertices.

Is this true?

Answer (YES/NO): YES